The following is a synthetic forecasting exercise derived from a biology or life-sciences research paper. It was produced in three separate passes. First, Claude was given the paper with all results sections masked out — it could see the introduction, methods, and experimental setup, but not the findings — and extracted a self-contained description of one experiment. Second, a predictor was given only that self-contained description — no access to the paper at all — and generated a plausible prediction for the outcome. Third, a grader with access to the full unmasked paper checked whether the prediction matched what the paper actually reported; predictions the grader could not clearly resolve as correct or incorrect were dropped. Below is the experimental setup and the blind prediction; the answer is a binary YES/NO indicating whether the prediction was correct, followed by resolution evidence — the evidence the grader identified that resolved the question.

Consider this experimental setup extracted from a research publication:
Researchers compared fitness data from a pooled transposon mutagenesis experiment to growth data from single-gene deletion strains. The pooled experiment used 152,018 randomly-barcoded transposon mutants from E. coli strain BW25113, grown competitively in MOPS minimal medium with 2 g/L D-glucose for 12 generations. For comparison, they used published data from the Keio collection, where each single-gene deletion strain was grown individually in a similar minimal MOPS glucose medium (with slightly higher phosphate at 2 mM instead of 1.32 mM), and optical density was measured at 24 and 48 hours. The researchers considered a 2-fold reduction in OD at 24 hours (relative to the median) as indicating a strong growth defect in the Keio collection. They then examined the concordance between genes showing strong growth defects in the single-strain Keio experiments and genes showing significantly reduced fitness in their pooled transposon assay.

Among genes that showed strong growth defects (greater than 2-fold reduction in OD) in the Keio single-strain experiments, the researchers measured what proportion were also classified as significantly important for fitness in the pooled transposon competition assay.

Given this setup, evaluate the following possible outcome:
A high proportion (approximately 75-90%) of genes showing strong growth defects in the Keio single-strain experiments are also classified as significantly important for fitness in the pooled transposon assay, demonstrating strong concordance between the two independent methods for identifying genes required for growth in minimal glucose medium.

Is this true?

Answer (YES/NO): YES